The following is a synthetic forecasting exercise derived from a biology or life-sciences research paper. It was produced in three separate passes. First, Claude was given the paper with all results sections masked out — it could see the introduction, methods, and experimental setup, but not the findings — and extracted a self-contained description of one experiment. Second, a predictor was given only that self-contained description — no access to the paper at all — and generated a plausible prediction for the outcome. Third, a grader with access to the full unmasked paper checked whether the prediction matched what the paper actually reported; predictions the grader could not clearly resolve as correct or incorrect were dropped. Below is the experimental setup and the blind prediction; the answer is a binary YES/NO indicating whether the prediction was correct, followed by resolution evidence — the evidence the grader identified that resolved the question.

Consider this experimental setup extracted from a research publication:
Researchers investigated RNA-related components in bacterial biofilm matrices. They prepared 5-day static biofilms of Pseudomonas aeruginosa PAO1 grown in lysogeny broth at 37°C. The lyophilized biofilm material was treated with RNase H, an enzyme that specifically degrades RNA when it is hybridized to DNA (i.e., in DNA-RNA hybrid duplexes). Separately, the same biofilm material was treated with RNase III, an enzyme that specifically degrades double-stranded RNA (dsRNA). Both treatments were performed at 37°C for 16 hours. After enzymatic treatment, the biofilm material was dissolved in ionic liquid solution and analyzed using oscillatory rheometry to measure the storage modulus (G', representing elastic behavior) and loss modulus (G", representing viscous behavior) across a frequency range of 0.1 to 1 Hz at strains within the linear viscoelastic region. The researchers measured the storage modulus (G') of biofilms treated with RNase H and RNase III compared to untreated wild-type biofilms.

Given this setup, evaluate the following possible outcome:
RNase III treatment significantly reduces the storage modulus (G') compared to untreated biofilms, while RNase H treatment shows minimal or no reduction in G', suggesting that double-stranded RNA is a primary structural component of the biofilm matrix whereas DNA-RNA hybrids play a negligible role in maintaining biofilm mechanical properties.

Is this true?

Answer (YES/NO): NO